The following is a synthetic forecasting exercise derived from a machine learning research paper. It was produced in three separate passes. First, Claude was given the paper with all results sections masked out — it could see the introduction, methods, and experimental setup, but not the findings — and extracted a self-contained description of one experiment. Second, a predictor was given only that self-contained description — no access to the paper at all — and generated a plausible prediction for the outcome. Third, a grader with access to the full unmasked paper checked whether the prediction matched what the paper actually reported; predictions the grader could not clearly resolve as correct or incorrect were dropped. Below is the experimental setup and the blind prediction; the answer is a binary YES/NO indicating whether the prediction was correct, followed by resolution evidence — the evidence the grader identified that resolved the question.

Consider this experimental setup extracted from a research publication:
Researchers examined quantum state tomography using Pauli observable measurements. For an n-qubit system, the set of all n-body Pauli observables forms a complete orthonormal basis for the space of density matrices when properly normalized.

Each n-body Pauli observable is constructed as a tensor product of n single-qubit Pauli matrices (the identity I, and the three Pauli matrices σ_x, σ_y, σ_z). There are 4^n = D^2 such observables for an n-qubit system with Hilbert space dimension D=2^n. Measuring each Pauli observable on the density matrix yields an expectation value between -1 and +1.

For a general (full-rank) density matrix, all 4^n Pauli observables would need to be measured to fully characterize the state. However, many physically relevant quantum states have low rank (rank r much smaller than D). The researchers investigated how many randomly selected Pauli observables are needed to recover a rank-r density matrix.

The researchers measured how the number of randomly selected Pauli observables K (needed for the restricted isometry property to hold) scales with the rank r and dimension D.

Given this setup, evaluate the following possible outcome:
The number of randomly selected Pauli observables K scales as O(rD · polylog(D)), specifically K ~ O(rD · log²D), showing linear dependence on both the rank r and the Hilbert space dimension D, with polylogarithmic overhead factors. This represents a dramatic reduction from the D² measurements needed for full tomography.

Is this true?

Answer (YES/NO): NO